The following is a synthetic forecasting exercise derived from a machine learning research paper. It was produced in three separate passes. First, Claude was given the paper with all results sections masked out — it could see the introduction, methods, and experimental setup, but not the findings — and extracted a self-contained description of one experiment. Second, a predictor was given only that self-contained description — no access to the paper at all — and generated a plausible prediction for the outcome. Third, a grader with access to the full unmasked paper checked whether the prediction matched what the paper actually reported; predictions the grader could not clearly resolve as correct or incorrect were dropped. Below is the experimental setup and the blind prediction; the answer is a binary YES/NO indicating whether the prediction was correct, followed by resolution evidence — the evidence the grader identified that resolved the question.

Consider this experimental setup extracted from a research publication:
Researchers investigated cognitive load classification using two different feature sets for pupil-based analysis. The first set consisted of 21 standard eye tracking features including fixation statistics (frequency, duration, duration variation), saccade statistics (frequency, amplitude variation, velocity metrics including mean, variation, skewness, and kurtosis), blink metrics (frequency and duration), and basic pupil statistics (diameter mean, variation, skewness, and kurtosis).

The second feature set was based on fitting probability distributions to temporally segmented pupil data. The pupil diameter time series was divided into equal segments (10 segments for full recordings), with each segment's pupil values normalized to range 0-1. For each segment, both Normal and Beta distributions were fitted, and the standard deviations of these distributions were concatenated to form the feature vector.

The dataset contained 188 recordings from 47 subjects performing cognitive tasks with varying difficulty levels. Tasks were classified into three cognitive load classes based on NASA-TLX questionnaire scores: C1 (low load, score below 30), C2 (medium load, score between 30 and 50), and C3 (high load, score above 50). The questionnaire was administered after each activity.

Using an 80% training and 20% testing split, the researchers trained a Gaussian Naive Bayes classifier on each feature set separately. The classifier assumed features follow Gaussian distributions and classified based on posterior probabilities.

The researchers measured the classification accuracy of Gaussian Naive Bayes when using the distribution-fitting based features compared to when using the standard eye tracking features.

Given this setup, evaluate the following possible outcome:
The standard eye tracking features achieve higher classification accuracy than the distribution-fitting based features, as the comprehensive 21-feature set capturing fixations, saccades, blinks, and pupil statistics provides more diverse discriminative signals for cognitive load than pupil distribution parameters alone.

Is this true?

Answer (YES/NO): YES